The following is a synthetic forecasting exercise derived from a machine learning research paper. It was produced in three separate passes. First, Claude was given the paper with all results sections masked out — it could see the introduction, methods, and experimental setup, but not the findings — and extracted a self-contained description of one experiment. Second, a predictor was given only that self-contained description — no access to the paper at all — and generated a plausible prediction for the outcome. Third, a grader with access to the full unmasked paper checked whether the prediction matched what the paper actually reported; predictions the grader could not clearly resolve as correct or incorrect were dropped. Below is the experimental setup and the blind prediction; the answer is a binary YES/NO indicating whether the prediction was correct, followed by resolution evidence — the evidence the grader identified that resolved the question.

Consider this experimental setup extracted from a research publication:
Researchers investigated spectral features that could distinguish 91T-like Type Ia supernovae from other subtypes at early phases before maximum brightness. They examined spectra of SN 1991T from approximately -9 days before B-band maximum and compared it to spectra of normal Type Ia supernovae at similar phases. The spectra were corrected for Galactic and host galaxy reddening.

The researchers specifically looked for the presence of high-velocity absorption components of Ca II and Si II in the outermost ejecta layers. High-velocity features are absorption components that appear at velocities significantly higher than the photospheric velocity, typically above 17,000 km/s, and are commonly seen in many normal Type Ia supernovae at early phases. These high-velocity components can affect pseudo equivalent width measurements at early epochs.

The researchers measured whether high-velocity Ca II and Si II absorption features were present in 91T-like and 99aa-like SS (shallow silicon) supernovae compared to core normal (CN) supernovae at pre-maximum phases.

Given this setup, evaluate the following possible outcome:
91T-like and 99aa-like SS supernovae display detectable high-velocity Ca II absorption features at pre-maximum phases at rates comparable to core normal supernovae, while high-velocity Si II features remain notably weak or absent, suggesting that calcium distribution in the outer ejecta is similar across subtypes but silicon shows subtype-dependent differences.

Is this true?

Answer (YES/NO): NO